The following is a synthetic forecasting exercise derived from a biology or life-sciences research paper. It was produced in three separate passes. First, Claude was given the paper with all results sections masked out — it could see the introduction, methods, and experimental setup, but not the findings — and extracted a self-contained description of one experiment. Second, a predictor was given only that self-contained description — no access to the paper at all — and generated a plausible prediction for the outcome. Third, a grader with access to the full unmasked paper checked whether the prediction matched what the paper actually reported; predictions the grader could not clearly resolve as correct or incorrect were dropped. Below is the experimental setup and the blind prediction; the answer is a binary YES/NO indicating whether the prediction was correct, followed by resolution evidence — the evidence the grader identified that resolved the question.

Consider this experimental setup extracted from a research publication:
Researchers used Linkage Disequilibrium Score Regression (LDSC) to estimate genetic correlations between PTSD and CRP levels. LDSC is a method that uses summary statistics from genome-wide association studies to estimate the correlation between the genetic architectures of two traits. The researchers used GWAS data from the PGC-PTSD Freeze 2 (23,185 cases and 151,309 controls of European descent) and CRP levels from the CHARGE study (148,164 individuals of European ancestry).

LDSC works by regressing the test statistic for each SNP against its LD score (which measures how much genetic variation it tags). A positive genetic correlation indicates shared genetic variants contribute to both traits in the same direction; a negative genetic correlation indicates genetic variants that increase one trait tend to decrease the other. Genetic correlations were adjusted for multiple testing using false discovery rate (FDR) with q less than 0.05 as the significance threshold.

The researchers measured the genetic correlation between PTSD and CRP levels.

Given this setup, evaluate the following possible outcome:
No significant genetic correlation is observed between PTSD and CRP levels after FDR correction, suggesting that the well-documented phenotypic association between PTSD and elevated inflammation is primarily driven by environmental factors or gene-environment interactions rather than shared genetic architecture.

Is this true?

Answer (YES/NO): NO